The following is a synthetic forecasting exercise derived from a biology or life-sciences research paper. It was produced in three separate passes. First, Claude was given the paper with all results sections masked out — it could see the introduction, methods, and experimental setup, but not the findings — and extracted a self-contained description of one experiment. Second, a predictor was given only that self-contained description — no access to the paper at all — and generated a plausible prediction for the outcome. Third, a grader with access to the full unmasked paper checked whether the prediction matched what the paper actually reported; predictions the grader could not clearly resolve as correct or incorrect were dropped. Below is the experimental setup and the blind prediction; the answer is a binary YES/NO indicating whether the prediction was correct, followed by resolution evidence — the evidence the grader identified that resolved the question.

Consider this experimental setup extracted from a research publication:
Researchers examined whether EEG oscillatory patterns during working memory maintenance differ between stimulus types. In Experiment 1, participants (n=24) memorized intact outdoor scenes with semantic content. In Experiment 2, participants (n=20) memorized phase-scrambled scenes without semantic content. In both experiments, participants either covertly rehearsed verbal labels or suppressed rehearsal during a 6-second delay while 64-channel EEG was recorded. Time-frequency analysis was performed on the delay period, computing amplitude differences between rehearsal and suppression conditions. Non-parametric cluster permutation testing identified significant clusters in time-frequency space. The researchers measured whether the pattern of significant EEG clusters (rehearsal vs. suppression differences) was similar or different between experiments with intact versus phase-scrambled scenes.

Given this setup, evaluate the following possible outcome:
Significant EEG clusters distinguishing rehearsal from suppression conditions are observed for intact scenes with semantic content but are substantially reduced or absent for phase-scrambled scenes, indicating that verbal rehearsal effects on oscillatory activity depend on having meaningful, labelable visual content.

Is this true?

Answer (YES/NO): NO